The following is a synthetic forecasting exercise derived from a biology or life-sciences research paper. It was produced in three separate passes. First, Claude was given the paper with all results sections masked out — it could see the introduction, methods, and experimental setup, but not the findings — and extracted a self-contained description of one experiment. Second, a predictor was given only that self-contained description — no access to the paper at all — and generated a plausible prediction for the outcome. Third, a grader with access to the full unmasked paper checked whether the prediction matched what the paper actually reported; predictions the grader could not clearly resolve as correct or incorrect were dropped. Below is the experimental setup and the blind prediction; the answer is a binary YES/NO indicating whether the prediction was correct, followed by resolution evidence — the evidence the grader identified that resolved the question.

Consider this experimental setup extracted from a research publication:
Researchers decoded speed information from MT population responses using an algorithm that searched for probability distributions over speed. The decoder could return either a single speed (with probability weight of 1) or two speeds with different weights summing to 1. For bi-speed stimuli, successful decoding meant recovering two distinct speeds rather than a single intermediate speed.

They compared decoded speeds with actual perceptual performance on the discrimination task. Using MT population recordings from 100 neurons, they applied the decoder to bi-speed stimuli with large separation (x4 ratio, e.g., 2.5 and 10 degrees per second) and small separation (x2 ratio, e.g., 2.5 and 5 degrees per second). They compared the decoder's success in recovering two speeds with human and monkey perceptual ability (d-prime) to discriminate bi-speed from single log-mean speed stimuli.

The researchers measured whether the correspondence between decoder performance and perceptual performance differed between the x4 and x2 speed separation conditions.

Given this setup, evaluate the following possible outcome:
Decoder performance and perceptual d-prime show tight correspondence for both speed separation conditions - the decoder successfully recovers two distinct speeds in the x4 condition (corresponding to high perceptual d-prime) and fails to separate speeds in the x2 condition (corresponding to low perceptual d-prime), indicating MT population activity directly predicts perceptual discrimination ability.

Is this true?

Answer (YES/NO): NO